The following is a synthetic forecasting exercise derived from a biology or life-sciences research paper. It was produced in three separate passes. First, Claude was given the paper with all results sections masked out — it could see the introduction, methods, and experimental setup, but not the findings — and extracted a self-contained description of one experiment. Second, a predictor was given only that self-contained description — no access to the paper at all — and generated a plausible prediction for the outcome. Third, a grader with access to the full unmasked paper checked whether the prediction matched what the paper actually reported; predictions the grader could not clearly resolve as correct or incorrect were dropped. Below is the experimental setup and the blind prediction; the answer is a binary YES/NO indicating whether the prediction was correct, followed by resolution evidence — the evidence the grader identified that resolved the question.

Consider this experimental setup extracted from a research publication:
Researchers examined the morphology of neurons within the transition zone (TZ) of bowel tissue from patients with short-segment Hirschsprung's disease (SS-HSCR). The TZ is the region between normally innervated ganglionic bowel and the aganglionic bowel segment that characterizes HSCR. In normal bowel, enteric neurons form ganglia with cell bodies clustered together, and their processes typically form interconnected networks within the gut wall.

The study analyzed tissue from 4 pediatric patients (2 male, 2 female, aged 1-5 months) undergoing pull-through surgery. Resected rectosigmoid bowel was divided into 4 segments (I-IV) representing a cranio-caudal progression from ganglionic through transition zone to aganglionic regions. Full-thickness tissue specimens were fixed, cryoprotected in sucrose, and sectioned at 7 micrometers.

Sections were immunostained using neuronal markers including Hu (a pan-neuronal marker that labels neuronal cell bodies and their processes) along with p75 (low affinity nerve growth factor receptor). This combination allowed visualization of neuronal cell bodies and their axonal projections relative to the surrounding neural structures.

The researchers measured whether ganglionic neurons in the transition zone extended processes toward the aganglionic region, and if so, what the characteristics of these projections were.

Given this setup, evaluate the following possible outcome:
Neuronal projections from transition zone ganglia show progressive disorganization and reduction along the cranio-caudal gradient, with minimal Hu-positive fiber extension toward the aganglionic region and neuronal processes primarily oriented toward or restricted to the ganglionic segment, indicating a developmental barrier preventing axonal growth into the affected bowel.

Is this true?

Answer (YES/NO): NO